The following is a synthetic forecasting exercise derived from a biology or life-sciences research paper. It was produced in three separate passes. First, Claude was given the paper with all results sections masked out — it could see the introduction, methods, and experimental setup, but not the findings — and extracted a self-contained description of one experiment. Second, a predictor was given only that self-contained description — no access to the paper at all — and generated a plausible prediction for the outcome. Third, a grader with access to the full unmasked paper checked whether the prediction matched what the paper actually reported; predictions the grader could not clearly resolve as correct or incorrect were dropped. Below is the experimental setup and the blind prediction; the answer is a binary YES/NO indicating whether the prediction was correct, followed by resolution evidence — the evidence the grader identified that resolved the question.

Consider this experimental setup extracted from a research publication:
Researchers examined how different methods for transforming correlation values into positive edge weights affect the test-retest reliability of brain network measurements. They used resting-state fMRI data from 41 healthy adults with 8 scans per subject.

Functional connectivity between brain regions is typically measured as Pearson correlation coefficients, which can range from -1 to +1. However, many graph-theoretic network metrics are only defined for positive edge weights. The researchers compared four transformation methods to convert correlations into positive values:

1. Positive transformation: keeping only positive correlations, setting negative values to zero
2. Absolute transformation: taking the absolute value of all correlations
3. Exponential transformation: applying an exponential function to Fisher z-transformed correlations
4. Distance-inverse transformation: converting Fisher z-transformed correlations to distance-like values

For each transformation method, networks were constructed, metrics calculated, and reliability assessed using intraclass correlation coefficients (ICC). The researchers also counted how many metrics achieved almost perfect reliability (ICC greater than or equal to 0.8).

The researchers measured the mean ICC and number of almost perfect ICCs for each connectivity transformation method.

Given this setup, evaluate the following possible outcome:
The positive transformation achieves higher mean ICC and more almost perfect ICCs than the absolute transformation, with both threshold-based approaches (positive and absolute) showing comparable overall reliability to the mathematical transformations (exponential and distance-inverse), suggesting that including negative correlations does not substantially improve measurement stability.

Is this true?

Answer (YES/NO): NO